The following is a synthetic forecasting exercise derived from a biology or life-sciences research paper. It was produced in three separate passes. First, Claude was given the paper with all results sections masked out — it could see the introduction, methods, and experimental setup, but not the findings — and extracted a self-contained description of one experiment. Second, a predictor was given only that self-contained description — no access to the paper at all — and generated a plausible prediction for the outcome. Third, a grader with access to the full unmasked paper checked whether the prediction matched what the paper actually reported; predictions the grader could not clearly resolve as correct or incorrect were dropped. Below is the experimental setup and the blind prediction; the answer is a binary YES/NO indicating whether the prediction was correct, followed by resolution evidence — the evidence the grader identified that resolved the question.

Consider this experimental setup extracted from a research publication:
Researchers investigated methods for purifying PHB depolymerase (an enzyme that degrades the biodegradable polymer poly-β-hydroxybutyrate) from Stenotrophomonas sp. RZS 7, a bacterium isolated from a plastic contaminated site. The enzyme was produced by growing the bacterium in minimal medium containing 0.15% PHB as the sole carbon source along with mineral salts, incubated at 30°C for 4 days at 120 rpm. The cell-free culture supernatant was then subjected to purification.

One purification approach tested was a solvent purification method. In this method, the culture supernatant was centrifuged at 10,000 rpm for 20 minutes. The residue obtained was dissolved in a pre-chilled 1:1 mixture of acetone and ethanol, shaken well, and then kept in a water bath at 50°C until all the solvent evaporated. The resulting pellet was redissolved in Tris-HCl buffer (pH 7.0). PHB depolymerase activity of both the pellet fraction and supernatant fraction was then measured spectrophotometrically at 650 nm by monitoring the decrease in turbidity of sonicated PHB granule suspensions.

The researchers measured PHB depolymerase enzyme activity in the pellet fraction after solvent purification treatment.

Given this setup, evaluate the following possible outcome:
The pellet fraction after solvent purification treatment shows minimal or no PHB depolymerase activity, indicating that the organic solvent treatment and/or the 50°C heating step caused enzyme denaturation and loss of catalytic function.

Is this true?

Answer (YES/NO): NO